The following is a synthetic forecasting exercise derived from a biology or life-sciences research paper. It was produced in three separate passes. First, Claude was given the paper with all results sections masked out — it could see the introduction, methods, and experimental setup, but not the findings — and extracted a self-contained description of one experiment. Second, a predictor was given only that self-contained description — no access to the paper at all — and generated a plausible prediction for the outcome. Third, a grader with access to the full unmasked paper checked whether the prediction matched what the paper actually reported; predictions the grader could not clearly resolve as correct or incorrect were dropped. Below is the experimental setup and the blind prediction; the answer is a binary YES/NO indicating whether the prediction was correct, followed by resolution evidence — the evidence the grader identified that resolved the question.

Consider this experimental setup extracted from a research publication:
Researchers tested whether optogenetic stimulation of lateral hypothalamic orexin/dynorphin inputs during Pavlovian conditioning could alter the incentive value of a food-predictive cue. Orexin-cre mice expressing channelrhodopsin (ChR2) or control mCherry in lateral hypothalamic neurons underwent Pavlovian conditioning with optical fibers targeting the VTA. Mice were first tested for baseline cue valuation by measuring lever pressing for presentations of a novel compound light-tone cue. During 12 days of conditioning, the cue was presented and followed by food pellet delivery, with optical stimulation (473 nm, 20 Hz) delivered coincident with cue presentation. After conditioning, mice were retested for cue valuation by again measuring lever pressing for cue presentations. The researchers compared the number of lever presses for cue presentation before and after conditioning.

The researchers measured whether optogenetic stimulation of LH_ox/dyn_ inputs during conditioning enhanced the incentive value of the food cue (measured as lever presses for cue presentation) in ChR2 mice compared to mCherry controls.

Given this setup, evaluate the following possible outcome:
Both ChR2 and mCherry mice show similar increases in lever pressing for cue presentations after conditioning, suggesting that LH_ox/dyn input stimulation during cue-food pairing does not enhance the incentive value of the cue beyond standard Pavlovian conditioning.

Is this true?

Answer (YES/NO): YES